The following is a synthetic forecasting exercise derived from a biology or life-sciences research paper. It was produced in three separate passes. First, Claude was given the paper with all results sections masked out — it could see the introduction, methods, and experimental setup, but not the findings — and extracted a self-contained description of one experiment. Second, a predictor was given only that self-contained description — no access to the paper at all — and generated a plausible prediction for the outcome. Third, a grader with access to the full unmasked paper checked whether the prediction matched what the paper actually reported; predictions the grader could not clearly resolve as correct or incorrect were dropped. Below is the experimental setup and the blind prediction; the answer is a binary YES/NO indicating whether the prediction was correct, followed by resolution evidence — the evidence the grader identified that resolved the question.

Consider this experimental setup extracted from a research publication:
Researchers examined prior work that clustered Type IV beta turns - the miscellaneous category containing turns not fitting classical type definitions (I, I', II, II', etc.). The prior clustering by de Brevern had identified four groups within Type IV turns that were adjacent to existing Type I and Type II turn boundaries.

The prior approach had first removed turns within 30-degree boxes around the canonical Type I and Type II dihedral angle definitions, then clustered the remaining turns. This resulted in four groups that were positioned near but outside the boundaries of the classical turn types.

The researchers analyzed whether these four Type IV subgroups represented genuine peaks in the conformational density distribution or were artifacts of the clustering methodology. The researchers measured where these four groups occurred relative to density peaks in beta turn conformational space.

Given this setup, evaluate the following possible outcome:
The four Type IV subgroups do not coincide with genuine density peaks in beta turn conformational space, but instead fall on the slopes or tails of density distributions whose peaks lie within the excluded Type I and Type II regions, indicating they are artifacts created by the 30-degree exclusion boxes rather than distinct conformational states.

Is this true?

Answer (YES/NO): YES